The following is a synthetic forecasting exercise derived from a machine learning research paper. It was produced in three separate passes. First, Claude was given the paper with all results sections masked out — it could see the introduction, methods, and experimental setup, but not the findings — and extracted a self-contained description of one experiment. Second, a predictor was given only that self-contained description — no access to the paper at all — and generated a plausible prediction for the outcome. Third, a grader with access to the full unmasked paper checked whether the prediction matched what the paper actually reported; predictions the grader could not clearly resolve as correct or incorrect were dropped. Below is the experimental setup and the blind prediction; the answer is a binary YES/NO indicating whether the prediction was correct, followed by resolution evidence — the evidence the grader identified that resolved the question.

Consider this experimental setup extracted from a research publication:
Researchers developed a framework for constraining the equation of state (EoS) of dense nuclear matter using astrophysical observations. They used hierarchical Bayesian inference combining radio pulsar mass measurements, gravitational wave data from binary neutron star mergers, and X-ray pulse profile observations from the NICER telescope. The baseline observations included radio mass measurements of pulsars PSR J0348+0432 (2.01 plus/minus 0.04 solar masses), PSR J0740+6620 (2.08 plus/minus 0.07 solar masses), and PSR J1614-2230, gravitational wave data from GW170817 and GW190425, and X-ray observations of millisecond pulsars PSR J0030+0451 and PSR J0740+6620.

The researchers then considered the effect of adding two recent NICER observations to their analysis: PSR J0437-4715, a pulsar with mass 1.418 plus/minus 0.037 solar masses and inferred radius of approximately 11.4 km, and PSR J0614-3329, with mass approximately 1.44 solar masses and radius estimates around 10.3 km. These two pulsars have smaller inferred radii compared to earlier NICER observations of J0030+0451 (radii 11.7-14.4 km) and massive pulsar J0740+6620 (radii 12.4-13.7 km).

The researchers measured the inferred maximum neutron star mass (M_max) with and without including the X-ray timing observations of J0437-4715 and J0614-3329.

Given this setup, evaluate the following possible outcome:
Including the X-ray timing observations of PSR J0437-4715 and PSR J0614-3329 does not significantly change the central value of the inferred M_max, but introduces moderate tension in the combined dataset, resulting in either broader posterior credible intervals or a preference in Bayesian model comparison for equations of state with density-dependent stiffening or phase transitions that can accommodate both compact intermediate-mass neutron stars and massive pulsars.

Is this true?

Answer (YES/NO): NO